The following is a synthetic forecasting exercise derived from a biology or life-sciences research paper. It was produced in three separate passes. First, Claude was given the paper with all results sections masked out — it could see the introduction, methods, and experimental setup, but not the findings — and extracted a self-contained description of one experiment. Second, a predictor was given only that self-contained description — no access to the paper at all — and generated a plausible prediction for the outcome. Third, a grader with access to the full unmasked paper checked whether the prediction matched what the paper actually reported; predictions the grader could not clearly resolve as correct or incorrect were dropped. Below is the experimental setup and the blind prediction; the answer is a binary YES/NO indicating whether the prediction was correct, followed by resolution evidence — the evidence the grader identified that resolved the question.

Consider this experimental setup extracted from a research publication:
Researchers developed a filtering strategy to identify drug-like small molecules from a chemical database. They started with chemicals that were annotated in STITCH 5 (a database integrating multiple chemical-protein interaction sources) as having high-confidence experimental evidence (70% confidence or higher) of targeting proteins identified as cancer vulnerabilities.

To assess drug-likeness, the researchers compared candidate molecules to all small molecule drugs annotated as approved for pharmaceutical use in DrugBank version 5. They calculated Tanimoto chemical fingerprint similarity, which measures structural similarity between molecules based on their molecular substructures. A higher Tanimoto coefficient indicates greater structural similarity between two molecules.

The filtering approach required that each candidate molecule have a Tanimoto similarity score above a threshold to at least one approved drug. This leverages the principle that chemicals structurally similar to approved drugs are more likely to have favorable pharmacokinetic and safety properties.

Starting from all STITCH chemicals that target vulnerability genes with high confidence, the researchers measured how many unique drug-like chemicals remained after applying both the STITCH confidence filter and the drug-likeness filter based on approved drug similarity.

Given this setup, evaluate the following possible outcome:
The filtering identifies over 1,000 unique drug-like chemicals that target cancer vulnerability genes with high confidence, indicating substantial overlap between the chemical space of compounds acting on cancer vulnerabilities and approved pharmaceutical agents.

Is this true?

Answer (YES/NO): YES